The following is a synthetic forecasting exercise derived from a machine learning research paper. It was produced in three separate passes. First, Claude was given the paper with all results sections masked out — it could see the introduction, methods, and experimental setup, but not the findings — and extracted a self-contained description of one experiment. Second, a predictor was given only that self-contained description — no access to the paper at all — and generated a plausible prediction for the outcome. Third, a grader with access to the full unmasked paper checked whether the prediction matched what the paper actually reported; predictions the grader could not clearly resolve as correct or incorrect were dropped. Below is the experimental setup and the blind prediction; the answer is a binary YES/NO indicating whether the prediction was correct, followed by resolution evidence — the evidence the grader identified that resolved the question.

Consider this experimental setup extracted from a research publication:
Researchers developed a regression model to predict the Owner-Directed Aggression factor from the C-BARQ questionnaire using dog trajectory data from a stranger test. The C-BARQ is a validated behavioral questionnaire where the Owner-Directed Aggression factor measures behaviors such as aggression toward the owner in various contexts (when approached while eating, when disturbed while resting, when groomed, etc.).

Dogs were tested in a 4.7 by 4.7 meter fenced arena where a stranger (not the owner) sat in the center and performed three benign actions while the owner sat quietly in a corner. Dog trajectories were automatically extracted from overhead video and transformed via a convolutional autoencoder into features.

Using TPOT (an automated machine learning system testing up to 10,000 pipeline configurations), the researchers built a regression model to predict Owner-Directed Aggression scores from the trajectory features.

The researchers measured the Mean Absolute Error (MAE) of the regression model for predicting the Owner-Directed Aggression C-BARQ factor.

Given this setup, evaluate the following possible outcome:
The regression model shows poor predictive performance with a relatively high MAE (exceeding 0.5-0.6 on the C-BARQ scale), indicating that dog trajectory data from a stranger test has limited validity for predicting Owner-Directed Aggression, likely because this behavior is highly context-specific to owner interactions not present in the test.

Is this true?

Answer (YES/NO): NO